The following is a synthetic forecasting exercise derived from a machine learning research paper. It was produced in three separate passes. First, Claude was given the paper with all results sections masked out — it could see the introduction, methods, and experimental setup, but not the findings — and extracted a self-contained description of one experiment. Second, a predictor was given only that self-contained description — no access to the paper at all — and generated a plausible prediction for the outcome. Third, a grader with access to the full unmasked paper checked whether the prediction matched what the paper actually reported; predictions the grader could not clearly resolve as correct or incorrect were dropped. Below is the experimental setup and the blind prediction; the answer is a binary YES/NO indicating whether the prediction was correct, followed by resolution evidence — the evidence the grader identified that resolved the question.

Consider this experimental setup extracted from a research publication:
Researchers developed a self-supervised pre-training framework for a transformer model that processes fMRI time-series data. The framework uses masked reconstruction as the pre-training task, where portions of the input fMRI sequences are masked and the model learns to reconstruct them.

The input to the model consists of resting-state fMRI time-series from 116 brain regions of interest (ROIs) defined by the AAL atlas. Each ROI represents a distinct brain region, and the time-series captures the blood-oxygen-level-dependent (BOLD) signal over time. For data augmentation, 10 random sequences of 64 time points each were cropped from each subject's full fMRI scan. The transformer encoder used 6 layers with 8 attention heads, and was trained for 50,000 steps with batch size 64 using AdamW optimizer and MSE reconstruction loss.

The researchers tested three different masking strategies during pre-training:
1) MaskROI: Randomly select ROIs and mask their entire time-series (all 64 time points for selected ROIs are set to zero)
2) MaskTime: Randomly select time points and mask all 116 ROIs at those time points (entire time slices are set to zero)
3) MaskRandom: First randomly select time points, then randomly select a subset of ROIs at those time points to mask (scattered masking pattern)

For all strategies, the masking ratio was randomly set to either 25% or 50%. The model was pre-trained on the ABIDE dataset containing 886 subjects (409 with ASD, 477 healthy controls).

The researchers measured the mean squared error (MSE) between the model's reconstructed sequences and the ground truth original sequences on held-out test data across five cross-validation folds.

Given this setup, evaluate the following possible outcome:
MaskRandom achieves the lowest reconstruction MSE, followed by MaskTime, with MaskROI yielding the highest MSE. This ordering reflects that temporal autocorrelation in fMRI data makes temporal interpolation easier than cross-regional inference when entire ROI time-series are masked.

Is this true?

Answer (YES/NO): NO